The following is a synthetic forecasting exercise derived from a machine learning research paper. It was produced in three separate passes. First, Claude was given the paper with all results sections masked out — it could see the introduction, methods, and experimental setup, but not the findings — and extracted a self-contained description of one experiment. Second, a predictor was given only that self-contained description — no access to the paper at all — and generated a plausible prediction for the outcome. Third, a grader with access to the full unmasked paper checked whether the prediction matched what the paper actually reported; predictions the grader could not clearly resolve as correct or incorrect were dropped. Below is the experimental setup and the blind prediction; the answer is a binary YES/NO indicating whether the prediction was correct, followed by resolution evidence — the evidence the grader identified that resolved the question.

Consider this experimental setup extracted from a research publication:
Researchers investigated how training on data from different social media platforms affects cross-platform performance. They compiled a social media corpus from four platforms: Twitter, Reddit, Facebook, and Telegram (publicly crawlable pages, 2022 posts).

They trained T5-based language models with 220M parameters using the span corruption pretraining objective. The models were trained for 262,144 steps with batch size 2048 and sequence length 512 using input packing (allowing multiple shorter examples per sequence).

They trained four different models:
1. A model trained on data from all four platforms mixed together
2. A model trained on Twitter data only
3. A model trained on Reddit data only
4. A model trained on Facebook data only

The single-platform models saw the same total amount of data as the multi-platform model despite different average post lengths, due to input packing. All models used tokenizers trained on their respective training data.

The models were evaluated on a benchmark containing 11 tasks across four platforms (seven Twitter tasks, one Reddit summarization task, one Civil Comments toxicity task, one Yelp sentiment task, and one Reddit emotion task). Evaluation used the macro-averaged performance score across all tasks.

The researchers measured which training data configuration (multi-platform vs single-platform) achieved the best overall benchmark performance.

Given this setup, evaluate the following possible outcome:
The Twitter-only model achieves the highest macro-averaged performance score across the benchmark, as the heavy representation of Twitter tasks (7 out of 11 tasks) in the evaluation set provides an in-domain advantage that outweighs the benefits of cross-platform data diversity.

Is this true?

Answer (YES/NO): NO